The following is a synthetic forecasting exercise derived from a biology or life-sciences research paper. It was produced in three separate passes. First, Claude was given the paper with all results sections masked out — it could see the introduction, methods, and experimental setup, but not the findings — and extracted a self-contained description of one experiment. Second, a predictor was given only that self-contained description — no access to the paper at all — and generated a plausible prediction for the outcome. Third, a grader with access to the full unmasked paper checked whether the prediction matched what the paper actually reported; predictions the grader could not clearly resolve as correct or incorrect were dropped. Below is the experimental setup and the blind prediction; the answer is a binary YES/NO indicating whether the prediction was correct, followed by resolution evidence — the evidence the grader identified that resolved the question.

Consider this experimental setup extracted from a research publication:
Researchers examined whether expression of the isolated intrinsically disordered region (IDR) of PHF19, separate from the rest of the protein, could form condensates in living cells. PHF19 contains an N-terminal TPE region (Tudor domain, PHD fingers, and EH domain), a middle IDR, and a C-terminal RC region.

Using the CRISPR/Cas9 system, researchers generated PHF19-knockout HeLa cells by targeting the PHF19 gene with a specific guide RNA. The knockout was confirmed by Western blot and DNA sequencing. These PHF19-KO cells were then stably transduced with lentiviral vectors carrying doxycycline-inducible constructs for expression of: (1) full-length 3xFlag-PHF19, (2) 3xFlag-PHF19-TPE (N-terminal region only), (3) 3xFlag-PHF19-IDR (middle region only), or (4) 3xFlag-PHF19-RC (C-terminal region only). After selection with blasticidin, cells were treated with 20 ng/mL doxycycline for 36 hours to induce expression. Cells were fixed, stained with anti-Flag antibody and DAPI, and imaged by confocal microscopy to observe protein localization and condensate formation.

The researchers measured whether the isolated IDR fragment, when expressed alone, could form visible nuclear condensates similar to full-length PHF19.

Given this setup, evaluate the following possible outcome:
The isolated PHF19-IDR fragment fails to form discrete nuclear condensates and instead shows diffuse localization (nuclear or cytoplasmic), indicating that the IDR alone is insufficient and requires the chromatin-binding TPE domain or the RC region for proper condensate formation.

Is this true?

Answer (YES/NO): NO